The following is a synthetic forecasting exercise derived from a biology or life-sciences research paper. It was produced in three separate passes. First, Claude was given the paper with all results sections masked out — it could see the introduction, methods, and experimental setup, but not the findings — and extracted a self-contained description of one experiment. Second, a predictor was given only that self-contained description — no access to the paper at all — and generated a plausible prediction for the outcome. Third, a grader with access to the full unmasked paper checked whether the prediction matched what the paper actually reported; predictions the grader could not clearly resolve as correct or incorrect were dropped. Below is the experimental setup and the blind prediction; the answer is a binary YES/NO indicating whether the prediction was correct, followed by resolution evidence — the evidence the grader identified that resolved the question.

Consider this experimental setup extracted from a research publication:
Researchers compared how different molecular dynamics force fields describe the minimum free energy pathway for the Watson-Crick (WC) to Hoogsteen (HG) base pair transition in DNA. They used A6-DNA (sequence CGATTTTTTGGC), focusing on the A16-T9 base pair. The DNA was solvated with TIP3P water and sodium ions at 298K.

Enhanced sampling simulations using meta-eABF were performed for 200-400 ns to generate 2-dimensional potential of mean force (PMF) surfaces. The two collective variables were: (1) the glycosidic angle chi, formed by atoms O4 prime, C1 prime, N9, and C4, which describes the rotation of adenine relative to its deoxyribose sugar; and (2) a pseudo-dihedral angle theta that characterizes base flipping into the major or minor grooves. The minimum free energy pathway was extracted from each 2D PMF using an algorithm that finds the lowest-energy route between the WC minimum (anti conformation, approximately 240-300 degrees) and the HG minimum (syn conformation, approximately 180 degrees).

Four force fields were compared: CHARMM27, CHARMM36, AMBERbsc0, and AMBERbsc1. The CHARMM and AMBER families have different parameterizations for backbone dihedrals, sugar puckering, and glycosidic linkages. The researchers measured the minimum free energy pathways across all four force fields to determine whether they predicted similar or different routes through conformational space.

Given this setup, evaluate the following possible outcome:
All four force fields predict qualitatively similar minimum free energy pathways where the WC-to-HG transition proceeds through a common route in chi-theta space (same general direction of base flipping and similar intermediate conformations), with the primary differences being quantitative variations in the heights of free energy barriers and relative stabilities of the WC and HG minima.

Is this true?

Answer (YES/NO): NO